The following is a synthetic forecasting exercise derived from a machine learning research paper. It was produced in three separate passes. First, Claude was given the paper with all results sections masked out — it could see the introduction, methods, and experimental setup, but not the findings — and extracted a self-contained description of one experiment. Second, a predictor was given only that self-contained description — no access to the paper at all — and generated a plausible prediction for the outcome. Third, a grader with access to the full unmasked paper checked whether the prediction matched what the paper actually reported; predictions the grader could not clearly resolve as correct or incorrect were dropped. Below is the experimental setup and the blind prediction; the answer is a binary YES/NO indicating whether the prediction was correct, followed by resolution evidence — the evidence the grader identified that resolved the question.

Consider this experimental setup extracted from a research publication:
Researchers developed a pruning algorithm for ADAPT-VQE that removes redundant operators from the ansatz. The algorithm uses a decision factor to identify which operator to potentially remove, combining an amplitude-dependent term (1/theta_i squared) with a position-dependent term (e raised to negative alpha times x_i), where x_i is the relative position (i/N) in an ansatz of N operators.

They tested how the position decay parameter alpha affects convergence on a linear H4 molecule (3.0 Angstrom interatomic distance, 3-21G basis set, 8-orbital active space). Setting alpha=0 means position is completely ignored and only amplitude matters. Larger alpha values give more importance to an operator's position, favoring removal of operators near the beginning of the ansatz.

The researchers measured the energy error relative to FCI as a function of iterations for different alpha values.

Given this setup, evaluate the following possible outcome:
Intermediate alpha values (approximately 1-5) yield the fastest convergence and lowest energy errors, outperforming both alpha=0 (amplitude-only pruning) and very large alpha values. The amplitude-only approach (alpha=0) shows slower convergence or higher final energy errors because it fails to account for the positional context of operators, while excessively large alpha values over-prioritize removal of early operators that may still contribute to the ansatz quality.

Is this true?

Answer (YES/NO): NO